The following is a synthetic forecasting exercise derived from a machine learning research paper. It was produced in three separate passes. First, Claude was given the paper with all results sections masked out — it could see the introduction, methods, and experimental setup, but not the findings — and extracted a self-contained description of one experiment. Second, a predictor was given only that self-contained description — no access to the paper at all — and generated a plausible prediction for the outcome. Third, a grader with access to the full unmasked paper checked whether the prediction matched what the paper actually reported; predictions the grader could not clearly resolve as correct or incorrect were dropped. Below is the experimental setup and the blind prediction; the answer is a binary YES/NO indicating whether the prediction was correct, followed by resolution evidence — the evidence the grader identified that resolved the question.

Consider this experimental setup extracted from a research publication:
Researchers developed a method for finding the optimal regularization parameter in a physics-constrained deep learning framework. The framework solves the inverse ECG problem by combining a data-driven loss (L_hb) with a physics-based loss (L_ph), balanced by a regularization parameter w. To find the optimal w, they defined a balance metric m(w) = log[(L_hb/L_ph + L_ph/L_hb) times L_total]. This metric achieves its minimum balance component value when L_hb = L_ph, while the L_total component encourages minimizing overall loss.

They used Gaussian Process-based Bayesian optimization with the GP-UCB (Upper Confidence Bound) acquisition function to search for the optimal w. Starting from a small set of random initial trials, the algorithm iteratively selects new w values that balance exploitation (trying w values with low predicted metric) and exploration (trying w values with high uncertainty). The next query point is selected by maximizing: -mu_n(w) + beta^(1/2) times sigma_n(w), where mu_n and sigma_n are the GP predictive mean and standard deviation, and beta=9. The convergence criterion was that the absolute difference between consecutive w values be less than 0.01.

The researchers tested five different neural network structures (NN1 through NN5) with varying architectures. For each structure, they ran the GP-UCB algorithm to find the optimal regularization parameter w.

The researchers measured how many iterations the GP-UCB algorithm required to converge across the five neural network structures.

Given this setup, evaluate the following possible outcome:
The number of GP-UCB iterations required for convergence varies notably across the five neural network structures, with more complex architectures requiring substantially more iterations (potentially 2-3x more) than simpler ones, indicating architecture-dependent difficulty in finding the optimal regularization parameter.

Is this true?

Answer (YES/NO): NO